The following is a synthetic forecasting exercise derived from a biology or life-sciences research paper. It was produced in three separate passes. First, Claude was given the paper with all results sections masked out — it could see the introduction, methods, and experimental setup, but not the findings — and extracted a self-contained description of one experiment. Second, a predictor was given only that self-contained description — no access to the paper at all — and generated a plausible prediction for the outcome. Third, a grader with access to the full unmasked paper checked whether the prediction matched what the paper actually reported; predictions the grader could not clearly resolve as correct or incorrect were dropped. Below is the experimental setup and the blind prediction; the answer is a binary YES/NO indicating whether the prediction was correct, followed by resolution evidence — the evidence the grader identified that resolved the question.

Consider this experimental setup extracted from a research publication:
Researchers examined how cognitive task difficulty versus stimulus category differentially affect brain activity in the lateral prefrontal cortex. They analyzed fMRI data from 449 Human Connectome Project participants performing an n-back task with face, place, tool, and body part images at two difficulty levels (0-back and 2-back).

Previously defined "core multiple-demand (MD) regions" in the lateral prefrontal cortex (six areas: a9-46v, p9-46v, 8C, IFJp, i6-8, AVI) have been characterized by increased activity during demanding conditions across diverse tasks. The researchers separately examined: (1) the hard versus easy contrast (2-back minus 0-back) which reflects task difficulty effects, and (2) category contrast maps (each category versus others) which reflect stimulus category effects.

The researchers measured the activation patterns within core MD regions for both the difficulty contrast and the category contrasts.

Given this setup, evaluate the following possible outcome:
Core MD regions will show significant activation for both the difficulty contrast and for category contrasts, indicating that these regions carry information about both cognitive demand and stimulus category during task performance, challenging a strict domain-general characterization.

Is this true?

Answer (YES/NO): NO